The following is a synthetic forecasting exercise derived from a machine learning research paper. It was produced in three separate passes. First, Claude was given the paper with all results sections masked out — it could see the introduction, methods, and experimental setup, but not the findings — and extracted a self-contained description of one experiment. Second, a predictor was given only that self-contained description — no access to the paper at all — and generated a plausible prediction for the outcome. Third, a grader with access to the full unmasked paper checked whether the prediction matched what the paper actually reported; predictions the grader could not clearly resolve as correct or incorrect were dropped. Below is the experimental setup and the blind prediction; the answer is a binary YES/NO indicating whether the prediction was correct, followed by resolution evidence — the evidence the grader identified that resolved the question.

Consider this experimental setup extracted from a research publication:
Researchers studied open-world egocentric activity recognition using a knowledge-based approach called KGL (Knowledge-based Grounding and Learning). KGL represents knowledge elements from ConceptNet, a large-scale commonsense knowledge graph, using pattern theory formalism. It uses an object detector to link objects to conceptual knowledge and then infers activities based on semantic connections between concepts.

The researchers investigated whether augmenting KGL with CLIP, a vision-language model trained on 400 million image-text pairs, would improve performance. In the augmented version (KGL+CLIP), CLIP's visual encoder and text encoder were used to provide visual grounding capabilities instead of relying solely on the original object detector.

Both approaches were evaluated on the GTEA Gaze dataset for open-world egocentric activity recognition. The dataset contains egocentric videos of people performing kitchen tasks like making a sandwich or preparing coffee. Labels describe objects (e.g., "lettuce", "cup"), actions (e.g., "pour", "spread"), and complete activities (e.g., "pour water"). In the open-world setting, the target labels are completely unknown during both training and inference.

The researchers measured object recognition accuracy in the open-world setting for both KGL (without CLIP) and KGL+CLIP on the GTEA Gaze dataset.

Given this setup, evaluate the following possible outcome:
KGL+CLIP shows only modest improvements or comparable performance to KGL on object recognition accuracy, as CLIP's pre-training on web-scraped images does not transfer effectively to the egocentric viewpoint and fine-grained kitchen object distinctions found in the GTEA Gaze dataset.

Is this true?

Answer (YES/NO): NO